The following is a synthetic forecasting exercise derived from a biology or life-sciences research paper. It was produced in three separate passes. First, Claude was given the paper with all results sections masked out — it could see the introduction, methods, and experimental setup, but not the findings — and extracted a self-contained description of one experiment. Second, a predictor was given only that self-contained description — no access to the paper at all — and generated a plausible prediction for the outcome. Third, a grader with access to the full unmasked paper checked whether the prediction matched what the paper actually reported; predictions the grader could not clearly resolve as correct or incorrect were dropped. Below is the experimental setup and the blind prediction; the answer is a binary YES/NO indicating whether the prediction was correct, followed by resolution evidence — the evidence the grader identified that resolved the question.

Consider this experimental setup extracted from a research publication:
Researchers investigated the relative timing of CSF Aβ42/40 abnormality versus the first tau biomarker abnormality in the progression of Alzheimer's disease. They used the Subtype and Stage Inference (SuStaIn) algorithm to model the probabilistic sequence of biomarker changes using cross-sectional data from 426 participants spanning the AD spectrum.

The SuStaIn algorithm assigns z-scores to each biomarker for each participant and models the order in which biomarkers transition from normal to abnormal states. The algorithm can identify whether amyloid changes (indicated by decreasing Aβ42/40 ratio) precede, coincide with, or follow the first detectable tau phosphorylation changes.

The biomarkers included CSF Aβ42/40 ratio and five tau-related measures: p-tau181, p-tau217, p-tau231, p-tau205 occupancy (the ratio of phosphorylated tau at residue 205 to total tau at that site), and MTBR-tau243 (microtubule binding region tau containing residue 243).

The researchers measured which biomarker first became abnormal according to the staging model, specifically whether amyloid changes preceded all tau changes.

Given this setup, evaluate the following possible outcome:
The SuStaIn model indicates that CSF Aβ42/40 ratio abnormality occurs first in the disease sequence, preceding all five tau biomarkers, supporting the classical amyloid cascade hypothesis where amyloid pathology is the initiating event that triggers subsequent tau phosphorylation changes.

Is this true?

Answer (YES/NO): YES